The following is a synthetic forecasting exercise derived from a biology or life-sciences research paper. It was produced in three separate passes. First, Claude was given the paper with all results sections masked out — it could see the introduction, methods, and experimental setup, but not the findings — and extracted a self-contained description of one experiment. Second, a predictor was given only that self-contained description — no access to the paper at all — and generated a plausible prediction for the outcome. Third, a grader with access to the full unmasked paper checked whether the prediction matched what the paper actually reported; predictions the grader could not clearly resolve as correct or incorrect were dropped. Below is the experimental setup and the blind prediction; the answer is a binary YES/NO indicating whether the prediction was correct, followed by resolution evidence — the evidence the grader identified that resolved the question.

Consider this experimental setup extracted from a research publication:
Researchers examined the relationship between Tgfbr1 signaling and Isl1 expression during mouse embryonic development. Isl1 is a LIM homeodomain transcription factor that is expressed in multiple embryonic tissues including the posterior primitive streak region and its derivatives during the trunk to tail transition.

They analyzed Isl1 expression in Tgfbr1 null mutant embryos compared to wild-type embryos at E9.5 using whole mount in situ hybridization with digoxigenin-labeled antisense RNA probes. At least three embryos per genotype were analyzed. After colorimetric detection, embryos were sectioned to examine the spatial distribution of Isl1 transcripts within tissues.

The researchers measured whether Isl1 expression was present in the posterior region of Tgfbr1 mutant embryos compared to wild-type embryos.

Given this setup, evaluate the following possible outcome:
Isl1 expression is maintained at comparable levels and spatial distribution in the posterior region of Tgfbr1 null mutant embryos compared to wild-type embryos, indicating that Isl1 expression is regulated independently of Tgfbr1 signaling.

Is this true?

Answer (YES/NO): NO